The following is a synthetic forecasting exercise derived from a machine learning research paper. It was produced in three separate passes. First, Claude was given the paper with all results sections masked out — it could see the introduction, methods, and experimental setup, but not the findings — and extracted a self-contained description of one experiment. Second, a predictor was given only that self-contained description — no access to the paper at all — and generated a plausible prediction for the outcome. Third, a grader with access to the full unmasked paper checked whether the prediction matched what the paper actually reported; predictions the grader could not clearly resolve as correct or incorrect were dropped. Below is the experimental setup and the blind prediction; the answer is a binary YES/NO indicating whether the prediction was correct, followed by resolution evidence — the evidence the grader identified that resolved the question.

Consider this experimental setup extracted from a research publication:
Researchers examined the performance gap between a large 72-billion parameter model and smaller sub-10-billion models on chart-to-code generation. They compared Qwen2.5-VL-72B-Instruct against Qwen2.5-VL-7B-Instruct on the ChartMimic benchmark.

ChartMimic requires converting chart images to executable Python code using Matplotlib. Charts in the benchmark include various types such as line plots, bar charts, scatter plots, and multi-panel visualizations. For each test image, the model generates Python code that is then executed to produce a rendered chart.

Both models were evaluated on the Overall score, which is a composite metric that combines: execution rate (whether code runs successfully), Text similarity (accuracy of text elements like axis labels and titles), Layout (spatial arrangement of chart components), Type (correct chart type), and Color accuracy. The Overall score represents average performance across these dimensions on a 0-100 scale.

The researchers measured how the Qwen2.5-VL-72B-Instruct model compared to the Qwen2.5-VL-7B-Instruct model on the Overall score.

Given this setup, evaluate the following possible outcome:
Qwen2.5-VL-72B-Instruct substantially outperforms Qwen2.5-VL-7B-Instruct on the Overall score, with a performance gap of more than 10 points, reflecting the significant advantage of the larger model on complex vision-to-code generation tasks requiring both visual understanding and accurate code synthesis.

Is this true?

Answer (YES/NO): NO